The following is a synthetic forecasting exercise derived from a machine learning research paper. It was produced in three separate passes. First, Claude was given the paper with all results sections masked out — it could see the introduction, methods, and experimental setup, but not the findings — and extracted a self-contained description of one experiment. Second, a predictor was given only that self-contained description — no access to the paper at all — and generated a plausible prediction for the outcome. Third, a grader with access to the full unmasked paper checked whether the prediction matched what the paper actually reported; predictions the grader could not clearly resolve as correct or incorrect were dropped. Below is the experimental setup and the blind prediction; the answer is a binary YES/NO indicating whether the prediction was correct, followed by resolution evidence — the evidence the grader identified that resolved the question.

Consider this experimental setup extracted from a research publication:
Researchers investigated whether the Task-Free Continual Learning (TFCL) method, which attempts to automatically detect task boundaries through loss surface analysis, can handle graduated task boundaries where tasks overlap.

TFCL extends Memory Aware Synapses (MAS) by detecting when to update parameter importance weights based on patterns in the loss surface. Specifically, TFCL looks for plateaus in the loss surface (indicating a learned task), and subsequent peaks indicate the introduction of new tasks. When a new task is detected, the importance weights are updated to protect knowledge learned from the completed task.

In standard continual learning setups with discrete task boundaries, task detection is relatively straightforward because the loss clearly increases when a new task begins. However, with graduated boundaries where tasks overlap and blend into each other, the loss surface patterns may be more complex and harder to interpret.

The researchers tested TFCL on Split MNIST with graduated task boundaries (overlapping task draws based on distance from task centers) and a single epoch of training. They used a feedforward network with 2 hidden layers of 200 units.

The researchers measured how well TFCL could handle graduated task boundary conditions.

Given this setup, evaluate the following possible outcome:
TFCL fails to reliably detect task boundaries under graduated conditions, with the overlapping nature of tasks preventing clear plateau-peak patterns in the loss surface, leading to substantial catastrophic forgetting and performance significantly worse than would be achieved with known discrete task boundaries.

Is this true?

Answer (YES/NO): NO